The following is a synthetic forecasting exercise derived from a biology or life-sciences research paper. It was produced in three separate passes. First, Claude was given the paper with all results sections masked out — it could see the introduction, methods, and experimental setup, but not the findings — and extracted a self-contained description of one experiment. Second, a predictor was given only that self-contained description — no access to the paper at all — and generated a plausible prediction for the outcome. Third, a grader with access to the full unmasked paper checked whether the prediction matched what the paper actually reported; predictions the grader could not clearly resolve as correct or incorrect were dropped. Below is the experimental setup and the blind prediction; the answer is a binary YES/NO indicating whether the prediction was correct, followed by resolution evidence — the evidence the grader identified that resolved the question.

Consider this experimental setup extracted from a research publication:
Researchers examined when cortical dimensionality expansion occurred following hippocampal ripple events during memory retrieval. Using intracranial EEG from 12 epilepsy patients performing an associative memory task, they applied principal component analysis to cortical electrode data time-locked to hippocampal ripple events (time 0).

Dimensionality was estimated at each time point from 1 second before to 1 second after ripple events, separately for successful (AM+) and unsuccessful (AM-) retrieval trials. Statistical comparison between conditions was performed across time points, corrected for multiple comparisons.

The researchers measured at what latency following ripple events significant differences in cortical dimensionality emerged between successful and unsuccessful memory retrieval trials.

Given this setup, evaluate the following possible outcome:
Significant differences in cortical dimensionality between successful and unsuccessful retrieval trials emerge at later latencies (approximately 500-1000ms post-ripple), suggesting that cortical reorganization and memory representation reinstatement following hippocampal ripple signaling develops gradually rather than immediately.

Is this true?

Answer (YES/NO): YES